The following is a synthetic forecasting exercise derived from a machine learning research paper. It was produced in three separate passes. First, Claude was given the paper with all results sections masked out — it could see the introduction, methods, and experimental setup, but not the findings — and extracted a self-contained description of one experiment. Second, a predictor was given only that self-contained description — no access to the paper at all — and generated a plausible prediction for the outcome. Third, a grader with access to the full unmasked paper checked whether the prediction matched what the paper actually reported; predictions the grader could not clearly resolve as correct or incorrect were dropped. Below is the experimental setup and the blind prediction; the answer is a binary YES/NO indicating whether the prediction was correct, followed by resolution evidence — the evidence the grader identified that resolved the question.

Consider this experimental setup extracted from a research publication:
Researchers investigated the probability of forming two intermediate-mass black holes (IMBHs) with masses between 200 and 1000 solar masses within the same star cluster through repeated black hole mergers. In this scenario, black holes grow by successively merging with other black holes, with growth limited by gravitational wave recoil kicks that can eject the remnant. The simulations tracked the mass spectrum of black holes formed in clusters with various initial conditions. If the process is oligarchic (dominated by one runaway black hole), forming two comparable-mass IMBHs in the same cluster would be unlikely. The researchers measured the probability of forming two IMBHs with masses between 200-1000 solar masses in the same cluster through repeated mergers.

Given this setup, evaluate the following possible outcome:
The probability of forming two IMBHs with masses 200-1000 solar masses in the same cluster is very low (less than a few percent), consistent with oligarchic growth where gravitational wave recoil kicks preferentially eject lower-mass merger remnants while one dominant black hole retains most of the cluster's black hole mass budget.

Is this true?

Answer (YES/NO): YES